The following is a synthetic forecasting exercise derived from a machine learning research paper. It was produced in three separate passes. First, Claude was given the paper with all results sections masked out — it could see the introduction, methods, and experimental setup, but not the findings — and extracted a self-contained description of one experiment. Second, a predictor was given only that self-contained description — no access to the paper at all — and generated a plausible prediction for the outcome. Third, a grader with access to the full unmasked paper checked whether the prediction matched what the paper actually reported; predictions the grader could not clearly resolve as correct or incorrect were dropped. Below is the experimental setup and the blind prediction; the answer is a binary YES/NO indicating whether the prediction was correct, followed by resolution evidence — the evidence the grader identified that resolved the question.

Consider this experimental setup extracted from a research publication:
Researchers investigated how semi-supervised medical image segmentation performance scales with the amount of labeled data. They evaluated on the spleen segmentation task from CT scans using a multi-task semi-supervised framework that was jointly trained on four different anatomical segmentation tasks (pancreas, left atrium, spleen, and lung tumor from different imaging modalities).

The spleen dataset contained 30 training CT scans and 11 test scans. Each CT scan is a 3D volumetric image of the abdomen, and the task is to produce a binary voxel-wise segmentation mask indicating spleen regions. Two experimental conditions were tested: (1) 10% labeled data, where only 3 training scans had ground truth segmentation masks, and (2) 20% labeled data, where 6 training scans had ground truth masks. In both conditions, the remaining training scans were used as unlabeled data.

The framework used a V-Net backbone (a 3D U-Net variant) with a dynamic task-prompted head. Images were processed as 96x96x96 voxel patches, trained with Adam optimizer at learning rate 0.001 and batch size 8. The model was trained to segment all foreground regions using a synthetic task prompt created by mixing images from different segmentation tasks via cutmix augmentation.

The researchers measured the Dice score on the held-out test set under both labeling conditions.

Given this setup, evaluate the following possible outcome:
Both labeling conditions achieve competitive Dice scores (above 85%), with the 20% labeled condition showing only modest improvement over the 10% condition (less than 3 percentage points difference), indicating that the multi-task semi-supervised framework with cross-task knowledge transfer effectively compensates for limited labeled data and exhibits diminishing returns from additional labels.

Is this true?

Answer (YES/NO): NO